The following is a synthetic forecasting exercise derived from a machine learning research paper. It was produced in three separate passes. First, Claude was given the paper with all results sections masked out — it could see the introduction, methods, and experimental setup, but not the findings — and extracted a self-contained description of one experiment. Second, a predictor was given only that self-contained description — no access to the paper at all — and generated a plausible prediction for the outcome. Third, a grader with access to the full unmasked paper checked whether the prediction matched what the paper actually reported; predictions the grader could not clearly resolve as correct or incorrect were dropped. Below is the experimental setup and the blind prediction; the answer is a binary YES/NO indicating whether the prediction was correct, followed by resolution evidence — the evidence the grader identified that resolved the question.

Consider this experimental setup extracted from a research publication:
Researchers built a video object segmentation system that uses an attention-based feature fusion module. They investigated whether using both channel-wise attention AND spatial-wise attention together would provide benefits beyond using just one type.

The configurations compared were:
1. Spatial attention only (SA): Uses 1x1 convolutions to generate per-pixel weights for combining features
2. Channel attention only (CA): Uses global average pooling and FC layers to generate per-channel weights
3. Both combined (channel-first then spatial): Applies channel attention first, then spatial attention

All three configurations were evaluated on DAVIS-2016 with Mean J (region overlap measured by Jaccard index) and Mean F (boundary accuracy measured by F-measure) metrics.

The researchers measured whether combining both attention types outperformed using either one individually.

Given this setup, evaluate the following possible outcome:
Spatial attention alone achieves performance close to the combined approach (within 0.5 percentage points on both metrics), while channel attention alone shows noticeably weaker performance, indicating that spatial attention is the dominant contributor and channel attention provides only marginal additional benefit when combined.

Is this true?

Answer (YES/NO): NO